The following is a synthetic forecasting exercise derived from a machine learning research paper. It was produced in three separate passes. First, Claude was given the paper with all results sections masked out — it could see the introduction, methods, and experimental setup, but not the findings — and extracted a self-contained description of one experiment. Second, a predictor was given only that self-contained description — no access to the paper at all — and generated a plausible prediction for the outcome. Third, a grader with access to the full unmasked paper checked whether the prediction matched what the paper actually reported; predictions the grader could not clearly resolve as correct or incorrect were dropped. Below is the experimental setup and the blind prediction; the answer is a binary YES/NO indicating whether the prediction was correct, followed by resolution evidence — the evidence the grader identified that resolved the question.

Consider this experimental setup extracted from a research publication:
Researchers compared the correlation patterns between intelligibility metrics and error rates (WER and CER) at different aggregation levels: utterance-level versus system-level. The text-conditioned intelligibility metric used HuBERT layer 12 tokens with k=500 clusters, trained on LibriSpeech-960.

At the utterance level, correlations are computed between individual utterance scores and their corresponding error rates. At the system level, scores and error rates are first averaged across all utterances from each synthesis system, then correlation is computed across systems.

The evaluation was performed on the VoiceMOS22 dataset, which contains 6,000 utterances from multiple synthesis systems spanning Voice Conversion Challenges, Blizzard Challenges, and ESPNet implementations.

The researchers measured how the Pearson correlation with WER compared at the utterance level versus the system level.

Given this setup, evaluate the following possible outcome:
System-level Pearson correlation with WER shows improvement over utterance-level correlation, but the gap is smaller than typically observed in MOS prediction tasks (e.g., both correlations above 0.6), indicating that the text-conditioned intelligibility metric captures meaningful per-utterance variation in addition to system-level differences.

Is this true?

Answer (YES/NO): NO